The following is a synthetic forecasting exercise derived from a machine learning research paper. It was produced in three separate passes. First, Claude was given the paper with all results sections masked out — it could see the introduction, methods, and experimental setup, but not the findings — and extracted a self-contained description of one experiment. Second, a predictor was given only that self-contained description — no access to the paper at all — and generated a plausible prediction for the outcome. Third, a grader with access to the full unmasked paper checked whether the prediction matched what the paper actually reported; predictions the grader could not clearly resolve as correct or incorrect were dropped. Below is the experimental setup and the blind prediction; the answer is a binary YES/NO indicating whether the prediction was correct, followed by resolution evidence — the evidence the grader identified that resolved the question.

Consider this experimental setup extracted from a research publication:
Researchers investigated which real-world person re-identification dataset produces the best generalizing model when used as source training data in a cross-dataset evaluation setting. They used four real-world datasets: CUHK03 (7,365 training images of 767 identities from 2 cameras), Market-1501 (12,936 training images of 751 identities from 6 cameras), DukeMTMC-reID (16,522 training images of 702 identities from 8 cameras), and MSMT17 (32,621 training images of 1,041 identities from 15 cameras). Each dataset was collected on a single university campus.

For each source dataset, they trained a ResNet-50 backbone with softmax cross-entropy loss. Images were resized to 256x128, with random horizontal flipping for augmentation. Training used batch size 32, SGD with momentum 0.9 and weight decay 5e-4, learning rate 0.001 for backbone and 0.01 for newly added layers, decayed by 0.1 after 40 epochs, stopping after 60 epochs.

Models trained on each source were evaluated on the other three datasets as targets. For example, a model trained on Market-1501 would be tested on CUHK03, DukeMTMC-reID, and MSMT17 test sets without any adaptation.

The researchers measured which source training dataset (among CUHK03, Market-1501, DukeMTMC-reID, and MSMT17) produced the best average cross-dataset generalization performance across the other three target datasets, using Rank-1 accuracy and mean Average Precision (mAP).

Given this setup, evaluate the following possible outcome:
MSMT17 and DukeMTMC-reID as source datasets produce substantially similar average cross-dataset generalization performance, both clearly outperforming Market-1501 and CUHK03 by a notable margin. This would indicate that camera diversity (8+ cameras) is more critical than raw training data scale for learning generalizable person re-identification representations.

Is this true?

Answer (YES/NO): NO